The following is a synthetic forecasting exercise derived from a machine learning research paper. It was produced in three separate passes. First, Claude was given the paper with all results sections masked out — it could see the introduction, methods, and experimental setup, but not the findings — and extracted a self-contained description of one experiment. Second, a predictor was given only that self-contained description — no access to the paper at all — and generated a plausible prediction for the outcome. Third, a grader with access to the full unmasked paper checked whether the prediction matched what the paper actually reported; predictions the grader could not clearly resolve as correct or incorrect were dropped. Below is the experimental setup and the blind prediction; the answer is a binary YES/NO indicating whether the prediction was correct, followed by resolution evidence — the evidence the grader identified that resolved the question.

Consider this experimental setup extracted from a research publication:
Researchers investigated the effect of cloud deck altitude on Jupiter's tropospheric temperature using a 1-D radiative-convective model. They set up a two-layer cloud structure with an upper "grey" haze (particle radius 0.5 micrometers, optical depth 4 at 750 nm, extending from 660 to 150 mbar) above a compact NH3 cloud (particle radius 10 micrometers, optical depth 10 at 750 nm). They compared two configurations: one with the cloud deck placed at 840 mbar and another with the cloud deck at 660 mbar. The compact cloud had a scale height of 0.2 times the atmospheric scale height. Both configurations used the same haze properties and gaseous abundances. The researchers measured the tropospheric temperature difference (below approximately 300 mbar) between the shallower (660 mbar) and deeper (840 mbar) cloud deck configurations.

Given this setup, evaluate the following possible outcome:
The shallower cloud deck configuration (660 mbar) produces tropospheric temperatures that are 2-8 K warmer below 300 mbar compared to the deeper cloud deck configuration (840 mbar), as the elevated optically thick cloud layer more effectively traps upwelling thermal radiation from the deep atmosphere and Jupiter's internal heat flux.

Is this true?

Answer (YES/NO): YES